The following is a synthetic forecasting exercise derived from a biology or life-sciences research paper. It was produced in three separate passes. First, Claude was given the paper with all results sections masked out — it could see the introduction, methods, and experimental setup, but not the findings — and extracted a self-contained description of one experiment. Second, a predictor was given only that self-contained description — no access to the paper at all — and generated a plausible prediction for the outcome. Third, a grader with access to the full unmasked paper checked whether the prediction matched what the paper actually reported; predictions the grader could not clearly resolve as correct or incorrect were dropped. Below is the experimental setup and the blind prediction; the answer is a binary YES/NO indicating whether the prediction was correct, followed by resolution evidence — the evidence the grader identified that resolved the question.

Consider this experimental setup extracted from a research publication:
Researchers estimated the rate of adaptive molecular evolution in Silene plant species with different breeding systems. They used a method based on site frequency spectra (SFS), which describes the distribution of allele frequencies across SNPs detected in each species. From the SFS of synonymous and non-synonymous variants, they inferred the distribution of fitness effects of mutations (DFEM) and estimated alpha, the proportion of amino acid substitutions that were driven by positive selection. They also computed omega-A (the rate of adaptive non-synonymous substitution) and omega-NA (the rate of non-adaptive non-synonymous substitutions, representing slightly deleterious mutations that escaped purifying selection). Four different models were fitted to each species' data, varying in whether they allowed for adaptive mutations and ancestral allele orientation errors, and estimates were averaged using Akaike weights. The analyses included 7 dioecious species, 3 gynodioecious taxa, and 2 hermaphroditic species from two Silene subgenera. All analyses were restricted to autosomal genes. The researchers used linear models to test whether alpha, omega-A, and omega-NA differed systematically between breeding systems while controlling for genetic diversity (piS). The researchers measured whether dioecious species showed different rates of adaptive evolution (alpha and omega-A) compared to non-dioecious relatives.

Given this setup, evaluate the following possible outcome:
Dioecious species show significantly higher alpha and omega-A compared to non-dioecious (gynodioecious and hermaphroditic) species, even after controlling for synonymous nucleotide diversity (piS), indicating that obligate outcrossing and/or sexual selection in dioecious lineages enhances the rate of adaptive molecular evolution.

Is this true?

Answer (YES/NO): YES